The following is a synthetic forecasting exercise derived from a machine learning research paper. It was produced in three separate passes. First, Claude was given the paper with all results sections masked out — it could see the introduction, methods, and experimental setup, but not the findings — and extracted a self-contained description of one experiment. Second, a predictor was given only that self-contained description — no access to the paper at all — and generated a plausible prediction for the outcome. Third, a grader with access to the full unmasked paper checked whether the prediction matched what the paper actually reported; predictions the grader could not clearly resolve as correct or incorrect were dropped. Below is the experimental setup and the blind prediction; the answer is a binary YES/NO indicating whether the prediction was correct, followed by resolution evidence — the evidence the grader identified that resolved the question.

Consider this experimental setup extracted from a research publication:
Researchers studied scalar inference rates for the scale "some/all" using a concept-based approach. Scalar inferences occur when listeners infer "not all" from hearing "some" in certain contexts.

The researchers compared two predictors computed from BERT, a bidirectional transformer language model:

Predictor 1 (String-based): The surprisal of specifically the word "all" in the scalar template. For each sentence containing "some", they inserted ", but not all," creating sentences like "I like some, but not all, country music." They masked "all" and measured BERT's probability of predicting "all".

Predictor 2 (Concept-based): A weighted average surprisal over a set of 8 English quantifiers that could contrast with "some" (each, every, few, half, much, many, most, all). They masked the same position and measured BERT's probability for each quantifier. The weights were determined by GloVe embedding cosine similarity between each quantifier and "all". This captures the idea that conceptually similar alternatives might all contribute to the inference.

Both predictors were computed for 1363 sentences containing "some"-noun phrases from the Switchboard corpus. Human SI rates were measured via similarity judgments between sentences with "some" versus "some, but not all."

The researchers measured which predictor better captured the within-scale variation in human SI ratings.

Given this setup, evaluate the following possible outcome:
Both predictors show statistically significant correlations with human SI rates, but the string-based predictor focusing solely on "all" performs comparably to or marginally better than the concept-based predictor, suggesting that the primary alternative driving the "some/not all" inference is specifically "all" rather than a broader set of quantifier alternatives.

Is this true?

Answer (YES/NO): NO